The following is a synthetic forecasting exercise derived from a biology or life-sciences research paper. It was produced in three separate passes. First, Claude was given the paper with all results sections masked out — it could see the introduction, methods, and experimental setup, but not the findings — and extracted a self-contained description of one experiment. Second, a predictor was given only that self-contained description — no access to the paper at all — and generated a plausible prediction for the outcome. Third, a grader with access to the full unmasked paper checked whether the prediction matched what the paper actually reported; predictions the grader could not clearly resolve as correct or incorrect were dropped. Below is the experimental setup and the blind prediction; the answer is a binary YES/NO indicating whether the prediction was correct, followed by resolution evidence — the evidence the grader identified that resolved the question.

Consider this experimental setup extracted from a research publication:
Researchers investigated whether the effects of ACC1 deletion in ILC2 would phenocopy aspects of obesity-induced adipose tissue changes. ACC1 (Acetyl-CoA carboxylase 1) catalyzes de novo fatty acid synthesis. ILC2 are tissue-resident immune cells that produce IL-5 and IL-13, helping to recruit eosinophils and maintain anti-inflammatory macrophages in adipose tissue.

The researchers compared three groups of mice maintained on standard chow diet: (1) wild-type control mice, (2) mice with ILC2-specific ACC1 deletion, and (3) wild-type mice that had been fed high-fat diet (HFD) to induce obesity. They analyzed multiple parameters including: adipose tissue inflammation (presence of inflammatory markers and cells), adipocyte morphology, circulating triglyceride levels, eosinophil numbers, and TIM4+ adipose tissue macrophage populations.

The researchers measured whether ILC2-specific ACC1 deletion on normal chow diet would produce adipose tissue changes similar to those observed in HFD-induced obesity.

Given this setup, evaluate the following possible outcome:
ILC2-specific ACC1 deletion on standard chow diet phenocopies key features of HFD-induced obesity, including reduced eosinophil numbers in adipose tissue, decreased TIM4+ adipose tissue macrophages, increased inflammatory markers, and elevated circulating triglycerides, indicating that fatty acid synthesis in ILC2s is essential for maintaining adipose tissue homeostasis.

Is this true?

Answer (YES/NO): YES